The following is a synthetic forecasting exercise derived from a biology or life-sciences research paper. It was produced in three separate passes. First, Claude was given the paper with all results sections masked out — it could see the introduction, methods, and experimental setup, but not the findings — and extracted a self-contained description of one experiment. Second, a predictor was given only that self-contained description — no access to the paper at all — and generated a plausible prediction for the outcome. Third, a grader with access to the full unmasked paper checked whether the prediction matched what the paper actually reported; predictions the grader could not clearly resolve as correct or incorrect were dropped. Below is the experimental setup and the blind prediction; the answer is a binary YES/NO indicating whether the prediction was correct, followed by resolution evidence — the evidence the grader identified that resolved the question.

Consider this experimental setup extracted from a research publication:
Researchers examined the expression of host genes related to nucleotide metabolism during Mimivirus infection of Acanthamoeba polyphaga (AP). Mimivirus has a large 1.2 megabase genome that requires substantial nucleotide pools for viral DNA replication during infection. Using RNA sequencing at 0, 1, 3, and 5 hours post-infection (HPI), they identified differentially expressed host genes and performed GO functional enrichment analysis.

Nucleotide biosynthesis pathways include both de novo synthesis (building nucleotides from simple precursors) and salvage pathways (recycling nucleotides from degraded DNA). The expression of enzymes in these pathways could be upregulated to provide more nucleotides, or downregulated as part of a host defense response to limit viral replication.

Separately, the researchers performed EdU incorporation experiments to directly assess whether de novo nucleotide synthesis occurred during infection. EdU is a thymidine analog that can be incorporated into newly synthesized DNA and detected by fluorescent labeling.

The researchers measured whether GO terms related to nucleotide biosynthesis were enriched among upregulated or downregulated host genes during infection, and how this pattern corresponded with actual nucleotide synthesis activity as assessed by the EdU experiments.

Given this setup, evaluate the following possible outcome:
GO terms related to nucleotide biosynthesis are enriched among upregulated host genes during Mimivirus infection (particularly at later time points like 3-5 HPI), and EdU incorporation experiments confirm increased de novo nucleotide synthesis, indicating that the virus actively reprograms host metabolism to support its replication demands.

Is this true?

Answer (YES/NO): NO